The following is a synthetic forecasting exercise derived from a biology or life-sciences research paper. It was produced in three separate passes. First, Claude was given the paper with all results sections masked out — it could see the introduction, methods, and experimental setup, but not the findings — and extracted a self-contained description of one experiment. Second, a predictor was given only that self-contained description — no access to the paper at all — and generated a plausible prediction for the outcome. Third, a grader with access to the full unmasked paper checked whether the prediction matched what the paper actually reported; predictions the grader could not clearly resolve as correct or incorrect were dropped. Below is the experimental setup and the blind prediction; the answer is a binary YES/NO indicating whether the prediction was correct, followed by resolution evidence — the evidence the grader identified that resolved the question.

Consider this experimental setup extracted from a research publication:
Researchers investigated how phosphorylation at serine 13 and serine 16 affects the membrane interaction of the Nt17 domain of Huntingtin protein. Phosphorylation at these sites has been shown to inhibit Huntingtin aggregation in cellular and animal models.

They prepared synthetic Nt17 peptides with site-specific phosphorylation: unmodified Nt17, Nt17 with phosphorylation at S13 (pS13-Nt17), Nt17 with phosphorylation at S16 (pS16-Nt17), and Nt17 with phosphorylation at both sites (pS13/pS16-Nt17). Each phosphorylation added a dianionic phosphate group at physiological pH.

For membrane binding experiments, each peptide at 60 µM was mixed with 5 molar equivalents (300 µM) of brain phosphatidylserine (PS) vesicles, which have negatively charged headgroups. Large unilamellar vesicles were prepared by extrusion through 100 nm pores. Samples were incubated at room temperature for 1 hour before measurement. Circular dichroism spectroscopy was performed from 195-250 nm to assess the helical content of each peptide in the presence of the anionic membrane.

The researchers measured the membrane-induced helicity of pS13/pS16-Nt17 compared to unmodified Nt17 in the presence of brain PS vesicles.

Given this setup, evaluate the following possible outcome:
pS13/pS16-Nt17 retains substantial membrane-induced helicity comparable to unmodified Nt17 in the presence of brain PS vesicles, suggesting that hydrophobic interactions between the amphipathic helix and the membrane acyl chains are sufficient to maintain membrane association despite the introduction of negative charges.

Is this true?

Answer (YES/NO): NO